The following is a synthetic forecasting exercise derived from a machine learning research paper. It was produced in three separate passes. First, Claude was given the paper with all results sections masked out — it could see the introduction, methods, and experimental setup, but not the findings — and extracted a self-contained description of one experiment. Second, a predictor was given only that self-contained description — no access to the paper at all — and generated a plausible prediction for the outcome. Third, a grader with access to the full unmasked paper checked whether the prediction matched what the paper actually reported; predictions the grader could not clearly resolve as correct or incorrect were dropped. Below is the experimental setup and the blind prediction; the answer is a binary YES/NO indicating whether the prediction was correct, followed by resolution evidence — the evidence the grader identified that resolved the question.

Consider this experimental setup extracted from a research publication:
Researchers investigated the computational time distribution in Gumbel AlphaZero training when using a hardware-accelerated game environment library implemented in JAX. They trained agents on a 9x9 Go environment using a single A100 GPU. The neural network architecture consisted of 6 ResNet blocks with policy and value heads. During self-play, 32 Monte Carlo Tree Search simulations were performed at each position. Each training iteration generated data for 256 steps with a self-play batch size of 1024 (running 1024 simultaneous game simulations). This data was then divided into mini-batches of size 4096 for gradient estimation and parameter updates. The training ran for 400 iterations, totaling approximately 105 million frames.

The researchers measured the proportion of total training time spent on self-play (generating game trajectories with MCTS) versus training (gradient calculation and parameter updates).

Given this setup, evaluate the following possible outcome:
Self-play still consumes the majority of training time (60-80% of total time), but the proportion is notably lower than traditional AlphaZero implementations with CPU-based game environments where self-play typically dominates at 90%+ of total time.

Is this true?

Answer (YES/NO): NO